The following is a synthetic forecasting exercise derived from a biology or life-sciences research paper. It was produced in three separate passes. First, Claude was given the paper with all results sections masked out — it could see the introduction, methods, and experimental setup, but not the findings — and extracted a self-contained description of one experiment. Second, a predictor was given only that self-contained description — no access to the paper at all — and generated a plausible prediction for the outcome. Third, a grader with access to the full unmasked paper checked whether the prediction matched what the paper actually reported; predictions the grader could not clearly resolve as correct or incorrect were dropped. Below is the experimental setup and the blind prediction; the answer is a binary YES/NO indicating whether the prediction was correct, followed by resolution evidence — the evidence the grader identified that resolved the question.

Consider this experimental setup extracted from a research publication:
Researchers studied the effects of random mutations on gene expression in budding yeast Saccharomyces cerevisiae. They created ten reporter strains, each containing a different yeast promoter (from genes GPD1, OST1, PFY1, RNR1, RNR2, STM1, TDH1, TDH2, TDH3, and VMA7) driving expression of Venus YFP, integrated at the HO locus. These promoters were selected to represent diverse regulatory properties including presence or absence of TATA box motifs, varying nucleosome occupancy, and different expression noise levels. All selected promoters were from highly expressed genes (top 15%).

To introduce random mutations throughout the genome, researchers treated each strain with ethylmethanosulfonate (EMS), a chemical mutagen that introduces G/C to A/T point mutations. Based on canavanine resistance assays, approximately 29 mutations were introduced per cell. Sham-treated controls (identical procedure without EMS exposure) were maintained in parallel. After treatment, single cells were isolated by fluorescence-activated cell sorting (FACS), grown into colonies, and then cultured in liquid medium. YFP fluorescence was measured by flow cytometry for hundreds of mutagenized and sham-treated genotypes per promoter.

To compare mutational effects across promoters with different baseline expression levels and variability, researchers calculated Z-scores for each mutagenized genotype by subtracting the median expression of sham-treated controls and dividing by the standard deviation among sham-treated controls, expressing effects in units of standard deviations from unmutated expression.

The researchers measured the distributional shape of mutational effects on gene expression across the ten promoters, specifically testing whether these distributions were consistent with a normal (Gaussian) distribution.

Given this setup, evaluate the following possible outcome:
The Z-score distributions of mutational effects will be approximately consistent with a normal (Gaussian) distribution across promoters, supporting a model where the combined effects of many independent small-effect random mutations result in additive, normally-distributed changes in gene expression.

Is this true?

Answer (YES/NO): NO